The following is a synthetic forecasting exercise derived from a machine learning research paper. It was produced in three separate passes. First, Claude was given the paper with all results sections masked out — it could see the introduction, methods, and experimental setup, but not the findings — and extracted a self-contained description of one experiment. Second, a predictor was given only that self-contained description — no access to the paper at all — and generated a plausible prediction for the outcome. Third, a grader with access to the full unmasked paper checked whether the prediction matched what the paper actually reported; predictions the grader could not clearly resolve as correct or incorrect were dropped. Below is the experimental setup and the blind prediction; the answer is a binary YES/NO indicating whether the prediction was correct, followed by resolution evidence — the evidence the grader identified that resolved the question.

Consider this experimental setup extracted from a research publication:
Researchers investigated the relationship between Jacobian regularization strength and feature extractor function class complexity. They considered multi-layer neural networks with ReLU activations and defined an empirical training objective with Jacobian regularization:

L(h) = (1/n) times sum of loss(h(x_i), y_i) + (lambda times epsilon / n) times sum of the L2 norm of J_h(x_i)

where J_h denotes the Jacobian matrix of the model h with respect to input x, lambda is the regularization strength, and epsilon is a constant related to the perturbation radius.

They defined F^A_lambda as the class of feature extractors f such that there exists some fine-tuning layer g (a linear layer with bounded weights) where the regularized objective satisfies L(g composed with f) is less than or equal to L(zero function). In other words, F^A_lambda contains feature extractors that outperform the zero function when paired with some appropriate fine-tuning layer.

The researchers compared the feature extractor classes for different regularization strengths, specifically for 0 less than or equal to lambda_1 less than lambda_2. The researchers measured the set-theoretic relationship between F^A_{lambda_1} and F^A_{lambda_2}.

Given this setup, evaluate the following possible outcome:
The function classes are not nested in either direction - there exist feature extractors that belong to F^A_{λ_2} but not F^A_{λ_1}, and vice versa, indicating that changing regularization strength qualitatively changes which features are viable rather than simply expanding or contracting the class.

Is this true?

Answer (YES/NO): NO